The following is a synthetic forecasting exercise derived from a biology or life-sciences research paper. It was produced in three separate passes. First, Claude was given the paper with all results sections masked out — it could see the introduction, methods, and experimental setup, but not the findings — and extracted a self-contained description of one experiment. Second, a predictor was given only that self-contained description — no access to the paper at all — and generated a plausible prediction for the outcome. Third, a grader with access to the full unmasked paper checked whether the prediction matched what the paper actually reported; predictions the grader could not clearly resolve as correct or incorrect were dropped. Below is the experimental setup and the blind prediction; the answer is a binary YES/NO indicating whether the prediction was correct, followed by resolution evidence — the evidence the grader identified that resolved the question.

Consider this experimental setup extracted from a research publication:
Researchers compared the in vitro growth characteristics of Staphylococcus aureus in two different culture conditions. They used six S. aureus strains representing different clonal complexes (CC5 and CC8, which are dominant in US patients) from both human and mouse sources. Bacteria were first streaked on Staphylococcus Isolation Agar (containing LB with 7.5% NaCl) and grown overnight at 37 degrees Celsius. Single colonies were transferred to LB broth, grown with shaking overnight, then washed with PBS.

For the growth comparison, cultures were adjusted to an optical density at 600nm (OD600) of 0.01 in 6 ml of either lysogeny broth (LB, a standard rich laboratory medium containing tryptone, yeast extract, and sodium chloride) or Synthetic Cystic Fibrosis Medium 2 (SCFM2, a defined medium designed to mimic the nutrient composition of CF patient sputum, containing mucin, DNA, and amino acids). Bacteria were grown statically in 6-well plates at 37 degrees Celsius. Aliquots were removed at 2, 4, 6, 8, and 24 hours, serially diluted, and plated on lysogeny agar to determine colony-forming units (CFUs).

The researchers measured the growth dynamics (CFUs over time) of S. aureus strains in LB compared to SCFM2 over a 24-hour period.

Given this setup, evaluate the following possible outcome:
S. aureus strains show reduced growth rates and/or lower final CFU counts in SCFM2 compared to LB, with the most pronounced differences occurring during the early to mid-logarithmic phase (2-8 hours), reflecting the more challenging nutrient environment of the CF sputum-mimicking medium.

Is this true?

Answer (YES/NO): NO